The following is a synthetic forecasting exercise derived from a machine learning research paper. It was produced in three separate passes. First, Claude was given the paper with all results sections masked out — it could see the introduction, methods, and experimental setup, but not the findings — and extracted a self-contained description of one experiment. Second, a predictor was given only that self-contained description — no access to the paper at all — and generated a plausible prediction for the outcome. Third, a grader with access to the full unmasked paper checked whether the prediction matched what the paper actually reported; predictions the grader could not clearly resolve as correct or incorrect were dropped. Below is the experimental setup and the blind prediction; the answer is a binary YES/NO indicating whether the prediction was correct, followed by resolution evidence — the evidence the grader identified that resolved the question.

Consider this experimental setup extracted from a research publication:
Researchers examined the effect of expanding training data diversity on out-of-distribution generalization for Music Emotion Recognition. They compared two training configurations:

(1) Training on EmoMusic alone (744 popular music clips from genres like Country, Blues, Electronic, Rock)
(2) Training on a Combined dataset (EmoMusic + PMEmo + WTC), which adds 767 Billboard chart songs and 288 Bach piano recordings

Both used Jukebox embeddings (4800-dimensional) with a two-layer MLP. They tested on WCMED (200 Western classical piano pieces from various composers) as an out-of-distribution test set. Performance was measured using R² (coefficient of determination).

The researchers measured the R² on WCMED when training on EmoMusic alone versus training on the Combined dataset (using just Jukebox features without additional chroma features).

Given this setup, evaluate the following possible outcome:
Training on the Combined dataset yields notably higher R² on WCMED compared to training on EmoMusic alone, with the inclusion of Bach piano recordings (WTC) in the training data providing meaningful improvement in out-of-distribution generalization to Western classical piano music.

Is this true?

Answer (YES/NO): YES